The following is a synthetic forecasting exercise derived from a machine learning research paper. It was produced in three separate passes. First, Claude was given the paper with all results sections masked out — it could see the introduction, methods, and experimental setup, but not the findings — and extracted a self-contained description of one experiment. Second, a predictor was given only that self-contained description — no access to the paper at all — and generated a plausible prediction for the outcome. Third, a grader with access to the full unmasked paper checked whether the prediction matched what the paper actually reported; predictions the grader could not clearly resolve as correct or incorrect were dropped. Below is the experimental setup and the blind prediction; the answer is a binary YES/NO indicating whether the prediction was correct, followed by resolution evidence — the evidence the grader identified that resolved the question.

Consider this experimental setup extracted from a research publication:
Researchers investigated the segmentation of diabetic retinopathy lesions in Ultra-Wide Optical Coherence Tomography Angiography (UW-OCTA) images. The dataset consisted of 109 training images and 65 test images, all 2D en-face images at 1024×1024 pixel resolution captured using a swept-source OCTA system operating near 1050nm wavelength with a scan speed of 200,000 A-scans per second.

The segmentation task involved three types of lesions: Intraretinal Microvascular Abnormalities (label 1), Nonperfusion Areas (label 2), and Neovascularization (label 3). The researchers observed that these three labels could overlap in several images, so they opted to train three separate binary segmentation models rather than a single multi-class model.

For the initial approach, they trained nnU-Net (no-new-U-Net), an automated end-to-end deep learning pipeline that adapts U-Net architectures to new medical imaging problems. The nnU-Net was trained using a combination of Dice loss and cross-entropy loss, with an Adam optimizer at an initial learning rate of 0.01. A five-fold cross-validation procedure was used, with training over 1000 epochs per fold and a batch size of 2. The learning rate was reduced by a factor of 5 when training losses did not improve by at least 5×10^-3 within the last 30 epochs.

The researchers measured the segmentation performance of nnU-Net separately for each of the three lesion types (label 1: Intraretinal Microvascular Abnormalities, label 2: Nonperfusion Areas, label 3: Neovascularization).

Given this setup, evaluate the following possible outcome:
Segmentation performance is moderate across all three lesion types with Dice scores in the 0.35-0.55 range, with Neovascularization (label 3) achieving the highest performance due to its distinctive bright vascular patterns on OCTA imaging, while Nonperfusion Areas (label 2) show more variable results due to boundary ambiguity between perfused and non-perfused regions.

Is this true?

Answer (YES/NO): NO